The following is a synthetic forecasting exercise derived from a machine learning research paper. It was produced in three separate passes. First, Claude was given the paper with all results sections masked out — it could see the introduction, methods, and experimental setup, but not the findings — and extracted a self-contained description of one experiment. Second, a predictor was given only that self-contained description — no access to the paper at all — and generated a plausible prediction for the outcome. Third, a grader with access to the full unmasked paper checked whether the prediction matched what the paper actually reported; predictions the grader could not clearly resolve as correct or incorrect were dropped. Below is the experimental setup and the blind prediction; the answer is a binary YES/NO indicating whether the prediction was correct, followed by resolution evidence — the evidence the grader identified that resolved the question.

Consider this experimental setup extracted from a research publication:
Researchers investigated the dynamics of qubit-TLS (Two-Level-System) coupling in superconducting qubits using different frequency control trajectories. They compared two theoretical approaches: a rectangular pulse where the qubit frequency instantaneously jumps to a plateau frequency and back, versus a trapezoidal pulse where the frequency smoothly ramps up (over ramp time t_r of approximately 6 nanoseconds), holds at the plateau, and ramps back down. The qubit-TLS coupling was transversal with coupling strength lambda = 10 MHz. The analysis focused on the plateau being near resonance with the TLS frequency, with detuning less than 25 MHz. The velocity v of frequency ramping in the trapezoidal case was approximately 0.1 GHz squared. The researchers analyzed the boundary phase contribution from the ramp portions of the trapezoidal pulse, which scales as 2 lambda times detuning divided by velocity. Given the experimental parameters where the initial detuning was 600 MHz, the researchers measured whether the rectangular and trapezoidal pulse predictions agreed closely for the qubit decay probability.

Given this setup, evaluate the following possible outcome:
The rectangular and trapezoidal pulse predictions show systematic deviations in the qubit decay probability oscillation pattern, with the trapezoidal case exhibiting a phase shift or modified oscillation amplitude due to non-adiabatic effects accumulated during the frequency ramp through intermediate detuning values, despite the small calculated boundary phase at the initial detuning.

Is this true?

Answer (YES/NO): YES